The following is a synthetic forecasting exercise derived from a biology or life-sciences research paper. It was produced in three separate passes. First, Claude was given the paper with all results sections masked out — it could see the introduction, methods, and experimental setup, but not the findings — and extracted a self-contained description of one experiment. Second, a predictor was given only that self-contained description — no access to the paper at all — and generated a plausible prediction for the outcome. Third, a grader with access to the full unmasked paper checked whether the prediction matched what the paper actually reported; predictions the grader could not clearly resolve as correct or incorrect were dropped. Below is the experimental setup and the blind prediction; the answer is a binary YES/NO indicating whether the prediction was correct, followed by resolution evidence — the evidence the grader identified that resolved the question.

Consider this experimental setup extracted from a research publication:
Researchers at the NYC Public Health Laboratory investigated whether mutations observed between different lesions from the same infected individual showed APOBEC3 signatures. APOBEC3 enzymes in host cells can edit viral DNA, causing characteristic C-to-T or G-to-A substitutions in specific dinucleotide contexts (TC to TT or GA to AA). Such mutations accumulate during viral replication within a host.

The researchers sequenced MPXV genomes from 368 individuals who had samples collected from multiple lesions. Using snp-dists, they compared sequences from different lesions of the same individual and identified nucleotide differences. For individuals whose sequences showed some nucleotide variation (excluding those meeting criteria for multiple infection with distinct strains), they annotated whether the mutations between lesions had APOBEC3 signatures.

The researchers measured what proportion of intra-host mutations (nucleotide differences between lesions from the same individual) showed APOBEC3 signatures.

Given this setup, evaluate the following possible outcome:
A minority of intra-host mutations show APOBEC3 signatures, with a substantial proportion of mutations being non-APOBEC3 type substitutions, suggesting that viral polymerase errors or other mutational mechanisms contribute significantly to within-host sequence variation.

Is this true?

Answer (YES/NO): NO